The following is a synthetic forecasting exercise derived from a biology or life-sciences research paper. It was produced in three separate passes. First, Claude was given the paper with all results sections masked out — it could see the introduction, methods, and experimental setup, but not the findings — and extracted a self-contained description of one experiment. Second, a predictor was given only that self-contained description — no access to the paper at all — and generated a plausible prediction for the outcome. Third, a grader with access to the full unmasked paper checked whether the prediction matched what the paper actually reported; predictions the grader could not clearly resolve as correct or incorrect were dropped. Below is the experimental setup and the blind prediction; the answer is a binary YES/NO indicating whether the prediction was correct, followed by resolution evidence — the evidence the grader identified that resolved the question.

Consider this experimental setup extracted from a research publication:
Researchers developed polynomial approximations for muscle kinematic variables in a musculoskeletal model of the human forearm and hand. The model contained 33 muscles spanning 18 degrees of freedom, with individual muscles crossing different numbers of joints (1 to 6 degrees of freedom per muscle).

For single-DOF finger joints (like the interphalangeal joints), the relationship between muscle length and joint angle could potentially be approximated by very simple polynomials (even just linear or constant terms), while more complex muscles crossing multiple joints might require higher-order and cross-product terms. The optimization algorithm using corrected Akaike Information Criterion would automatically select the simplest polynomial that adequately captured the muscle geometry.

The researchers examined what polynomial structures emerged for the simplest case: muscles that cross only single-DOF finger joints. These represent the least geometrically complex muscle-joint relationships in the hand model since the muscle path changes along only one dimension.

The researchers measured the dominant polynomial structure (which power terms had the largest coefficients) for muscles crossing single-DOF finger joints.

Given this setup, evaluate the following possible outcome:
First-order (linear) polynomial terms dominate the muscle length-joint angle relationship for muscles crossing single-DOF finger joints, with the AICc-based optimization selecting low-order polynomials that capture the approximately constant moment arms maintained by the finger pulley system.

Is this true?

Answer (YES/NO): YES